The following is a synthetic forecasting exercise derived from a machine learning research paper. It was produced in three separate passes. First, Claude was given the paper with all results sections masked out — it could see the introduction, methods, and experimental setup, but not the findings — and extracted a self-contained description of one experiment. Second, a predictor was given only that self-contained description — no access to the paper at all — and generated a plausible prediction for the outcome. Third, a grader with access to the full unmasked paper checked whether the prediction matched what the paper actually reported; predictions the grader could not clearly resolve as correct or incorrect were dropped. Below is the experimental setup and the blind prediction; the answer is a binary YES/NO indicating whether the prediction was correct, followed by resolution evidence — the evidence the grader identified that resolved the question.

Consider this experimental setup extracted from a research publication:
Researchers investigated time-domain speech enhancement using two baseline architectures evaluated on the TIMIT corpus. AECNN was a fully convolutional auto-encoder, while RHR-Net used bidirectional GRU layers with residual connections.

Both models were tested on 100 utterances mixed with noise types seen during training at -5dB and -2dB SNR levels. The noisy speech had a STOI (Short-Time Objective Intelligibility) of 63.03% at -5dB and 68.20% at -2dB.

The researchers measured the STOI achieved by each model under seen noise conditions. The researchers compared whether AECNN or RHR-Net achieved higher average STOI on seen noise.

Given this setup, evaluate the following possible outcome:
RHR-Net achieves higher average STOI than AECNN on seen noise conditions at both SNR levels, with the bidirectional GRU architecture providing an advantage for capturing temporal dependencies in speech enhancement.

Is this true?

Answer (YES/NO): YES